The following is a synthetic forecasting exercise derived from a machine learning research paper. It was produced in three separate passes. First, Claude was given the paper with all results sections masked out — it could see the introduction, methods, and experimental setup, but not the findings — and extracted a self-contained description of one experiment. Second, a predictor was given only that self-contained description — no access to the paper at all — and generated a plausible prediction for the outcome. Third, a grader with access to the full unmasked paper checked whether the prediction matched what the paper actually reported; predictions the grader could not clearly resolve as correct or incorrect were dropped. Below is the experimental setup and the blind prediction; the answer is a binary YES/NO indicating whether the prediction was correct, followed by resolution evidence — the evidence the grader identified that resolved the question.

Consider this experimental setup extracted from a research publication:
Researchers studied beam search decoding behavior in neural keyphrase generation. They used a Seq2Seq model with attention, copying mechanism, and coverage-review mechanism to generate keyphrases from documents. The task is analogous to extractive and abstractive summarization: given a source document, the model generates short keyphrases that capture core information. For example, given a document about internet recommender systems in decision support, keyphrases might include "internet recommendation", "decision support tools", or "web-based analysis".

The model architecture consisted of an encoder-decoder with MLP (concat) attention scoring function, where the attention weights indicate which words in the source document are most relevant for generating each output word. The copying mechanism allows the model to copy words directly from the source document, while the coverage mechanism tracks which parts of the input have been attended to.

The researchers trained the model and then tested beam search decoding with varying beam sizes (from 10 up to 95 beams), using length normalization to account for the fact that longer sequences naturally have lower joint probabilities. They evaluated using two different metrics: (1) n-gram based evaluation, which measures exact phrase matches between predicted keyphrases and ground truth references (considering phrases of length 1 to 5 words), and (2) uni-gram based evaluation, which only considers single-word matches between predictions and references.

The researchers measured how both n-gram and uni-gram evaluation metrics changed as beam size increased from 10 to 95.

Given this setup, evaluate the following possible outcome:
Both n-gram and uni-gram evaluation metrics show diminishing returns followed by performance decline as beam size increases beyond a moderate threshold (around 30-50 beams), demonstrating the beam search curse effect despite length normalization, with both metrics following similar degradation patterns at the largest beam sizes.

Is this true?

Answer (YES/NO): NO